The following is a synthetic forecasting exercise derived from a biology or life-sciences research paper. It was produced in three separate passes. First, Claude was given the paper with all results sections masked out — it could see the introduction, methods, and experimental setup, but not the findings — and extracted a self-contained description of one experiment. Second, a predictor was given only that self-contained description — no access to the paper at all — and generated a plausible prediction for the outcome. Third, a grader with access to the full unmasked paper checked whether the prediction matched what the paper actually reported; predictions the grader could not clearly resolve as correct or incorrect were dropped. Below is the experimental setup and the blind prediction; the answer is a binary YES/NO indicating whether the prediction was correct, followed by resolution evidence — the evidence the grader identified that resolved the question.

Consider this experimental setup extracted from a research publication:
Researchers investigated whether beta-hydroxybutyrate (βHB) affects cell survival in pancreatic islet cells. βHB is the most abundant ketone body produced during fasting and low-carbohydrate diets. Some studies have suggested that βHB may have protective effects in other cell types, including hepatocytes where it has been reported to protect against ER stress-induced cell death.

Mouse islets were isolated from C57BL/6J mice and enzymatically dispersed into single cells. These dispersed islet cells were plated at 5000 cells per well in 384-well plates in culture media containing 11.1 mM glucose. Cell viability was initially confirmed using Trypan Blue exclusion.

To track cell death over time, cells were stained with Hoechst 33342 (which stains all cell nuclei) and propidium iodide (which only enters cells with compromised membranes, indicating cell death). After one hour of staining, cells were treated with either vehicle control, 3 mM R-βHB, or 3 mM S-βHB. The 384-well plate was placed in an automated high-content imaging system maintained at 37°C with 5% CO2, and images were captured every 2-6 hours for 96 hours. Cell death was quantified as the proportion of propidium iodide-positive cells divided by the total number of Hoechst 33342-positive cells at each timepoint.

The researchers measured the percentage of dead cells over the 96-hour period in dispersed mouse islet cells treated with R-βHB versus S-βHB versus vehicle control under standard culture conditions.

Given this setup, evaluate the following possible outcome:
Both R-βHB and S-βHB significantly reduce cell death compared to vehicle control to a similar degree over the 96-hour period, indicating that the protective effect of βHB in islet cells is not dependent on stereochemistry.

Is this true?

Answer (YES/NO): NO